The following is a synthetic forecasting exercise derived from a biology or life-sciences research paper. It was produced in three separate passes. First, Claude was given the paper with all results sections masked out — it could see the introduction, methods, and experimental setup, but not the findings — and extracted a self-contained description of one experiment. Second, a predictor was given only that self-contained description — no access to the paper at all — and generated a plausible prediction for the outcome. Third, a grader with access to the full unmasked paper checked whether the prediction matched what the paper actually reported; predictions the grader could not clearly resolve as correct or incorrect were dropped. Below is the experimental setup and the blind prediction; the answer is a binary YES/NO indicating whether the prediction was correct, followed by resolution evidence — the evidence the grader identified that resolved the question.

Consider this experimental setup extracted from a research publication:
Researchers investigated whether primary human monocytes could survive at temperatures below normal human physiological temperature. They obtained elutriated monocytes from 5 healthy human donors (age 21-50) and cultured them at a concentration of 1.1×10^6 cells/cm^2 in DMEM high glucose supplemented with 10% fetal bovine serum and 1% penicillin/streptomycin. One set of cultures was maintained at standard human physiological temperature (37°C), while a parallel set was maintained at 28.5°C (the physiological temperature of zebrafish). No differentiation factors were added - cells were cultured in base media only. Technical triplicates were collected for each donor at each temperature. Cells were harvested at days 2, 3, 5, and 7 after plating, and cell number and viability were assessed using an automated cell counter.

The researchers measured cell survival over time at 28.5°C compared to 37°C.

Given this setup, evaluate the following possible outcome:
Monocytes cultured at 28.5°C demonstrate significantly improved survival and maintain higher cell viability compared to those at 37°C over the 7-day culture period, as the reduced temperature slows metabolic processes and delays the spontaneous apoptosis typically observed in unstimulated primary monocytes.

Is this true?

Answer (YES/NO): YES